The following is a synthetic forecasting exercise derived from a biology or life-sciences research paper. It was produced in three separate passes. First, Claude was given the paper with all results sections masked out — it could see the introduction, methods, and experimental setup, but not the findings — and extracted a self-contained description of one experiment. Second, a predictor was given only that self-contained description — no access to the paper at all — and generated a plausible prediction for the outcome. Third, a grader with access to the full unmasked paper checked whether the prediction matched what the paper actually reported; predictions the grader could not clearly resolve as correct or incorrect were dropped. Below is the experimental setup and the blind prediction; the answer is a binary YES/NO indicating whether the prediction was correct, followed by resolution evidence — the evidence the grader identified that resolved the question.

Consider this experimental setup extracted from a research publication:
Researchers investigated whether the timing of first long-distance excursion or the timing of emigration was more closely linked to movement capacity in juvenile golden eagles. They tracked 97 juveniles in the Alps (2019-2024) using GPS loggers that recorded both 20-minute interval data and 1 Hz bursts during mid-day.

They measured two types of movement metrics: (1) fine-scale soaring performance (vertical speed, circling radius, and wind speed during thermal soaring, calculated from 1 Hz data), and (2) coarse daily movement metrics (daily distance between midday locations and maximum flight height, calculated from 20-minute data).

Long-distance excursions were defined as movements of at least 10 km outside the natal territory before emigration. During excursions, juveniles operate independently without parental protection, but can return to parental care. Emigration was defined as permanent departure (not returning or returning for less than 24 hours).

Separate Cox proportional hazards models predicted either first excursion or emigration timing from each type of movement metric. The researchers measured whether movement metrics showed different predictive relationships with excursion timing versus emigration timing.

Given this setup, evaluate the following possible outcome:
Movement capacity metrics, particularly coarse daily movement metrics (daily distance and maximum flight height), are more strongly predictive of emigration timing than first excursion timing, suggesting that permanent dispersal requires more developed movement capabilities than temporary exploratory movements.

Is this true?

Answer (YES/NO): NO